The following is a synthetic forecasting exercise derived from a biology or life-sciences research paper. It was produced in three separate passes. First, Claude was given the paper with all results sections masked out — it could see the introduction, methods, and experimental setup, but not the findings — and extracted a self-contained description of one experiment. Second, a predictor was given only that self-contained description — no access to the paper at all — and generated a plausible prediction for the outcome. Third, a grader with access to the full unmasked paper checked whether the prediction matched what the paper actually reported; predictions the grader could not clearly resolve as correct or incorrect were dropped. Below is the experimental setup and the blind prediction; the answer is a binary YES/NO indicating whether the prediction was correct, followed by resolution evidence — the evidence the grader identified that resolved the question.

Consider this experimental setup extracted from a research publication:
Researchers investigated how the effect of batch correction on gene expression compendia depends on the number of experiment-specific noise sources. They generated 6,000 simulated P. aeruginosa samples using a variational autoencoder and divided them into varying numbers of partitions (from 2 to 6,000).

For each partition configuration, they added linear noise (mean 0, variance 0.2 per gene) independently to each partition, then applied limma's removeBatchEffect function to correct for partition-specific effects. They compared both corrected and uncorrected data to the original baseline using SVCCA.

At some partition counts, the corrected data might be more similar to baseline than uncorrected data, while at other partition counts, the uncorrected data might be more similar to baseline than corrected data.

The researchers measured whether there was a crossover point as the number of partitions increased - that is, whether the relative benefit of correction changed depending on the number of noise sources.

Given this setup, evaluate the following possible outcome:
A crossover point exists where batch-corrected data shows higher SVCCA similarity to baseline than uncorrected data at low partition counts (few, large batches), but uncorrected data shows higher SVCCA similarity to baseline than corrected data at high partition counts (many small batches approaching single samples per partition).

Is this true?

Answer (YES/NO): YES